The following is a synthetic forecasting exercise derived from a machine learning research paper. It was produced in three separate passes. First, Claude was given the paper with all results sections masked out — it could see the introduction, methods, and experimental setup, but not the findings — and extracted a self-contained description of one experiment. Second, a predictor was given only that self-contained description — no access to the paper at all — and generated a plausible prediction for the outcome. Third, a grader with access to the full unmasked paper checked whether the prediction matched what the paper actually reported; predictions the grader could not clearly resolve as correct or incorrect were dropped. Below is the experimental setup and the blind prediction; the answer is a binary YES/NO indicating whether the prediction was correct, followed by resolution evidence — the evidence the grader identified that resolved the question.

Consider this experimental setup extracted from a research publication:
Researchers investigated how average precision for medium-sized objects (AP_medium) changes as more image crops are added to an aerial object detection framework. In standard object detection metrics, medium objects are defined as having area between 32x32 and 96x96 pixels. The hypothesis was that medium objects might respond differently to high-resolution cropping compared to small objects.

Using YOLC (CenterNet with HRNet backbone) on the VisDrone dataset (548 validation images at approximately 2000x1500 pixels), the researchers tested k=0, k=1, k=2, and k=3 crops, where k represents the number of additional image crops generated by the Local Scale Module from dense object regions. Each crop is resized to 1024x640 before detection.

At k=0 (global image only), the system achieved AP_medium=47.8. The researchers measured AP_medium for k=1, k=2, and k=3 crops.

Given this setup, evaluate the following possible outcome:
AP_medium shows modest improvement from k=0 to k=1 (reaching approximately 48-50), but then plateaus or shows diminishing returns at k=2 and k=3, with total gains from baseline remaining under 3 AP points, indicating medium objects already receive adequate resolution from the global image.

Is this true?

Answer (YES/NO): YES